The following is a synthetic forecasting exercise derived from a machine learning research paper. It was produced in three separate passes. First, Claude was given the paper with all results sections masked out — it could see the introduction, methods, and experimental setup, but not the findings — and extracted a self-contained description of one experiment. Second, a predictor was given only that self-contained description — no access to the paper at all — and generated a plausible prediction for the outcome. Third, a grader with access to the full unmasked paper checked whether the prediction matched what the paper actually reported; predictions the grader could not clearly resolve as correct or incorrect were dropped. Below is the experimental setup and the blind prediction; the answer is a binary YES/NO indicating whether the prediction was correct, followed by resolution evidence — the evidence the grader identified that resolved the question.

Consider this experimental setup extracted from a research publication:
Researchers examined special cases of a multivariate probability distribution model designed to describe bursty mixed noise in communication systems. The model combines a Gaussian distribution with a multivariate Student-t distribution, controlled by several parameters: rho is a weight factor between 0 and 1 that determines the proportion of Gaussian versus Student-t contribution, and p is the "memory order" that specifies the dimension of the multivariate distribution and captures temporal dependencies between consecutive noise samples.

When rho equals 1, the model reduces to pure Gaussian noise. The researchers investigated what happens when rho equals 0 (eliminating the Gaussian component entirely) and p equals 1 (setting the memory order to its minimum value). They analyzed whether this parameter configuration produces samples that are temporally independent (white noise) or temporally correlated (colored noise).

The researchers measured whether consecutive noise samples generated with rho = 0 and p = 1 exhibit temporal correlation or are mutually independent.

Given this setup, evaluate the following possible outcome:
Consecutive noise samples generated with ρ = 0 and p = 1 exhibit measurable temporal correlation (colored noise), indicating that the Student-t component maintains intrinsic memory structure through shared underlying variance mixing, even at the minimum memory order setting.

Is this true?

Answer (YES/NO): NO